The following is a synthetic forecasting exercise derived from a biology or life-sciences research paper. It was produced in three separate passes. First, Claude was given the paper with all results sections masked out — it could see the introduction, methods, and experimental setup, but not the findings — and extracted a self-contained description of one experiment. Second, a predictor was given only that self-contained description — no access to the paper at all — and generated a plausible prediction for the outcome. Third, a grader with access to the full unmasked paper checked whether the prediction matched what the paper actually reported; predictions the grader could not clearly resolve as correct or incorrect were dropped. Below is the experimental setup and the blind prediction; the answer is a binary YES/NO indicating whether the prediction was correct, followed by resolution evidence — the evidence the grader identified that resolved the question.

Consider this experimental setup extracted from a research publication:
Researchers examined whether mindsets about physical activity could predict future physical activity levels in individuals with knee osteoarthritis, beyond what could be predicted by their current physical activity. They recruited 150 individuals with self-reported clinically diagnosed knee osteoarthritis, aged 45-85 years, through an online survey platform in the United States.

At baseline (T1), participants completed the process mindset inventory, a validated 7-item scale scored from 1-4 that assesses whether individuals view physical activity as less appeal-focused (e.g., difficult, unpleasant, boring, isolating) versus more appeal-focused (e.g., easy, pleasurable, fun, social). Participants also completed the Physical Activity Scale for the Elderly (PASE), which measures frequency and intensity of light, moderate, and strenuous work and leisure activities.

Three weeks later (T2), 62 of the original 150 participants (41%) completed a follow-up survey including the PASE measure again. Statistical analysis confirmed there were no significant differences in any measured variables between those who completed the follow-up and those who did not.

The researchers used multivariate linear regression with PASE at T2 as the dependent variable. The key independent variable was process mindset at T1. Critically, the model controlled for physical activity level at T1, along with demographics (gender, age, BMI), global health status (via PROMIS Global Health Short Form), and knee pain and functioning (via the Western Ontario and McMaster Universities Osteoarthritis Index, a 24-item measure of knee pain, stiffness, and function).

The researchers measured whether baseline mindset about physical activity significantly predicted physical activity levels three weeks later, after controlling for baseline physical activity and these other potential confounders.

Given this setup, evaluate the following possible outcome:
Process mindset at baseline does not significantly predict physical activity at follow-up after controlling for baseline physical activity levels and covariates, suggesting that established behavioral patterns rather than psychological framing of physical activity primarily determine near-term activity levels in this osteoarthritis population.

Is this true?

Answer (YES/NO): NO